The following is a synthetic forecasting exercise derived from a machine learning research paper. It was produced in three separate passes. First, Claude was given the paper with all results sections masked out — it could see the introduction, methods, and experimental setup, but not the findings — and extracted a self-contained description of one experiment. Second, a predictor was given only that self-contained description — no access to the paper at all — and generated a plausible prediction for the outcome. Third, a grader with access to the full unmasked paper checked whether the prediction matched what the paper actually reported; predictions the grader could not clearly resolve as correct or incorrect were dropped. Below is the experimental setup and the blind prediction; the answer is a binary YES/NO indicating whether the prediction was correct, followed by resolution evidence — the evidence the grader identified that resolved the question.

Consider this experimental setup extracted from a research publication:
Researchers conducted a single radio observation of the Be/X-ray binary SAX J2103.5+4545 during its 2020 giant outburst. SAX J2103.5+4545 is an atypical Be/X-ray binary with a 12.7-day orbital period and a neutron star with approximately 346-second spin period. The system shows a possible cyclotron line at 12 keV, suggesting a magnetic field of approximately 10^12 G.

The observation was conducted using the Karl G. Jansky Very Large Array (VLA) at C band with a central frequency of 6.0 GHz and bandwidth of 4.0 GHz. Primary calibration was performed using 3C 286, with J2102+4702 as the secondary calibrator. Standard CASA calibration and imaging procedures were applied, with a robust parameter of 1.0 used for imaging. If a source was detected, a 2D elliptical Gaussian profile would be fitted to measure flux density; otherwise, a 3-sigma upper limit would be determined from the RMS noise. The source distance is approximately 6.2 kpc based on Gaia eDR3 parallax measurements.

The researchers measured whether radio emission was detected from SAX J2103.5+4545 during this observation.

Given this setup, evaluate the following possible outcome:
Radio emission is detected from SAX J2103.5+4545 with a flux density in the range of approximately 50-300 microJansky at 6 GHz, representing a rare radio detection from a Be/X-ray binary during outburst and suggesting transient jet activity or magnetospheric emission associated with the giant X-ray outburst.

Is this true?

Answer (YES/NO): NO